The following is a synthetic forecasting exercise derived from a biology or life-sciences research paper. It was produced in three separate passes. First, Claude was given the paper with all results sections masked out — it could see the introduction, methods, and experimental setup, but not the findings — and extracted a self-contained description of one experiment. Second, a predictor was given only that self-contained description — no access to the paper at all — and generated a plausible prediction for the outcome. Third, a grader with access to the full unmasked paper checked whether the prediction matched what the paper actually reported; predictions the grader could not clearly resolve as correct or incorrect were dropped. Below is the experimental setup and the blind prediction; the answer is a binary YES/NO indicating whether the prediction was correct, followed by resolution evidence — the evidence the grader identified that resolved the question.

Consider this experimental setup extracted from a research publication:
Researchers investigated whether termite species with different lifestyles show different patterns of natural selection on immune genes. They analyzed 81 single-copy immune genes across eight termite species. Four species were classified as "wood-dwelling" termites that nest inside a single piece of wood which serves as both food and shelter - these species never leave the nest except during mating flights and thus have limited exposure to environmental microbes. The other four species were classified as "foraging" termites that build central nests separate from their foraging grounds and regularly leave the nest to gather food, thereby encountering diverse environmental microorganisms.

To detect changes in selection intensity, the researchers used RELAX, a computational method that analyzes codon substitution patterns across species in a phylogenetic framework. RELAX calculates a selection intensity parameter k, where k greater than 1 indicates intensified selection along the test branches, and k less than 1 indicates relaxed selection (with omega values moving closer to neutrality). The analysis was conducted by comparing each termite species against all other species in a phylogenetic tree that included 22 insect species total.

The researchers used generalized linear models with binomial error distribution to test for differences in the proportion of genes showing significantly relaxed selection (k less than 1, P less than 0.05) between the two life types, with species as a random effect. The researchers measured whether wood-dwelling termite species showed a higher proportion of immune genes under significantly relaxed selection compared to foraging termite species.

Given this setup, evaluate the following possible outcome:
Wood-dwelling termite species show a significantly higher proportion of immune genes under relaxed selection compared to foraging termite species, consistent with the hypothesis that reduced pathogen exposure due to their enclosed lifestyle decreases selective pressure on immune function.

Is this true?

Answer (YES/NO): NO